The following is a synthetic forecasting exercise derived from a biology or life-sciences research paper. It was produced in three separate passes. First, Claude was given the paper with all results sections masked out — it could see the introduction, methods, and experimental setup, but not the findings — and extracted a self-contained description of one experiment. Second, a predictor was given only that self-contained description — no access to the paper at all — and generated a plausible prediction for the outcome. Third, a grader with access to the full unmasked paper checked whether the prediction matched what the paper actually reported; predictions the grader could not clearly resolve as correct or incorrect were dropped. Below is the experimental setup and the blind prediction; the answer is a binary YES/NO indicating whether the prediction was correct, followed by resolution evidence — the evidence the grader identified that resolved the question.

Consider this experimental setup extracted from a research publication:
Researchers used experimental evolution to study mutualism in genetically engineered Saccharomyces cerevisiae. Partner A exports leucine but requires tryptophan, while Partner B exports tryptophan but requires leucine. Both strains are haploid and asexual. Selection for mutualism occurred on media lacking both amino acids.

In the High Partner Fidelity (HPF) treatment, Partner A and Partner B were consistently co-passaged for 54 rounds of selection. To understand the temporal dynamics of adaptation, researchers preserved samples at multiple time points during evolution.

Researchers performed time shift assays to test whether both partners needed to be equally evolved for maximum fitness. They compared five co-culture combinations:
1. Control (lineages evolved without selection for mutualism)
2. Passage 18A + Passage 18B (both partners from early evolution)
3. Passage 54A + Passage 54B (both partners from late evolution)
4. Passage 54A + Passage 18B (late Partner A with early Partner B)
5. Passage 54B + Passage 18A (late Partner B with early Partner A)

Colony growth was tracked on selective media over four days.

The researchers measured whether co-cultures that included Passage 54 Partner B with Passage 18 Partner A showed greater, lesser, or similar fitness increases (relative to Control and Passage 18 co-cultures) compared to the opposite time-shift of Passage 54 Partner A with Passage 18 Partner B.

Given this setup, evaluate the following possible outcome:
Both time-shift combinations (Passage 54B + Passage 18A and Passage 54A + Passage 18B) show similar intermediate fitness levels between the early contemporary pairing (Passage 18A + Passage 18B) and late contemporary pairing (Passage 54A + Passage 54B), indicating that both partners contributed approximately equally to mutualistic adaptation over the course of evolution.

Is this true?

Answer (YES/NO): NO